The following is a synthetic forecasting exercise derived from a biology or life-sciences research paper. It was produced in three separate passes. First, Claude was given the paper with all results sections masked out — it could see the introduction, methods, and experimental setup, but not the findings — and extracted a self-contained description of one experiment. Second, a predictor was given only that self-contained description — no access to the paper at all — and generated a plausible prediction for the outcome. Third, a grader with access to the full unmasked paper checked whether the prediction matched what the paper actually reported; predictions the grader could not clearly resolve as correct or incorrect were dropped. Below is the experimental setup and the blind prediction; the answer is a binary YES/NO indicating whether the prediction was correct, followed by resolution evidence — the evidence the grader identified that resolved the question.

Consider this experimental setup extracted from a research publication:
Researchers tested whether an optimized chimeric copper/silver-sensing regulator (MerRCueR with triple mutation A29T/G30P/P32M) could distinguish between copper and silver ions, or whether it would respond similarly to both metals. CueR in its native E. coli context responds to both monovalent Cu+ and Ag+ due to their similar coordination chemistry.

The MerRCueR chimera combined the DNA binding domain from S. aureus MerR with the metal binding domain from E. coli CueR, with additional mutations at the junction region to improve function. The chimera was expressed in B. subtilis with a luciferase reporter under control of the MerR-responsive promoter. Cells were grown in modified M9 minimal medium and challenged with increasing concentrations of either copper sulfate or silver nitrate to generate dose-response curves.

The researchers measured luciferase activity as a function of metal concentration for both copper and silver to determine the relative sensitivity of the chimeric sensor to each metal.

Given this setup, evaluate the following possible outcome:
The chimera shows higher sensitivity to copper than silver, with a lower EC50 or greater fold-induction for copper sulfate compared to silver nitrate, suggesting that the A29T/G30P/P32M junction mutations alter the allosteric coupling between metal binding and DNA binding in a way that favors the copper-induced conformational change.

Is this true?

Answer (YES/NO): NO